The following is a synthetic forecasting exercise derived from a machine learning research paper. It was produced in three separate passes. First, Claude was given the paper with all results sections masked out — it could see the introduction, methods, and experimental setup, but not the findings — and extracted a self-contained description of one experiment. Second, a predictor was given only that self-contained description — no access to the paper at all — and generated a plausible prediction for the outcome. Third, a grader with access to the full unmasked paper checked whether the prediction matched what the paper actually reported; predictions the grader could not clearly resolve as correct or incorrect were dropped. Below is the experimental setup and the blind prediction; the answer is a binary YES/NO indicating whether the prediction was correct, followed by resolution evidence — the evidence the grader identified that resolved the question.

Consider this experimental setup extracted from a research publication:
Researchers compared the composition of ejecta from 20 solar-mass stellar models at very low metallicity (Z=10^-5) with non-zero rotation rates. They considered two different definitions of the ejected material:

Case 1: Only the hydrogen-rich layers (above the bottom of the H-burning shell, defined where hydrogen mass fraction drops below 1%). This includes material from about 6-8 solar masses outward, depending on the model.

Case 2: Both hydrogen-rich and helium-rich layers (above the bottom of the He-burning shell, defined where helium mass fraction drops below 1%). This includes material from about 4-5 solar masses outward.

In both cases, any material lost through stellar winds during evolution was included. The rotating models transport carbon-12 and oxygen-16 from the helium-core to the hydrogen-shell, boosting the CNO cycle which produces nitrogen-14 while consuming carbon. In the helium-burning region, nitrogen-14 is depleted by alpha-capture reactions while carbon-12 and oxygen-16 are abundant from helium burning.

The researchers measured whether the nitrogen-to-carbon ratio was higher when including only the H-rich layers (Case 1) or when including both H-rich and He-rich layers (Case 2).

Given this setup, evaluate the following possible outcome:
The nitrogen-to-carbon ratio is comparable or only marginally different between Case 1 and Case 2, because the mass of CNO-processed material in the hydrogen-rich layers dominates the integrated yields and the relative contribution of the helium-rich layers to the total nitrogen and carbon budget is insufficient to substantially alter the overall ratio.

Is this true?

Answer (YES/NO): NO